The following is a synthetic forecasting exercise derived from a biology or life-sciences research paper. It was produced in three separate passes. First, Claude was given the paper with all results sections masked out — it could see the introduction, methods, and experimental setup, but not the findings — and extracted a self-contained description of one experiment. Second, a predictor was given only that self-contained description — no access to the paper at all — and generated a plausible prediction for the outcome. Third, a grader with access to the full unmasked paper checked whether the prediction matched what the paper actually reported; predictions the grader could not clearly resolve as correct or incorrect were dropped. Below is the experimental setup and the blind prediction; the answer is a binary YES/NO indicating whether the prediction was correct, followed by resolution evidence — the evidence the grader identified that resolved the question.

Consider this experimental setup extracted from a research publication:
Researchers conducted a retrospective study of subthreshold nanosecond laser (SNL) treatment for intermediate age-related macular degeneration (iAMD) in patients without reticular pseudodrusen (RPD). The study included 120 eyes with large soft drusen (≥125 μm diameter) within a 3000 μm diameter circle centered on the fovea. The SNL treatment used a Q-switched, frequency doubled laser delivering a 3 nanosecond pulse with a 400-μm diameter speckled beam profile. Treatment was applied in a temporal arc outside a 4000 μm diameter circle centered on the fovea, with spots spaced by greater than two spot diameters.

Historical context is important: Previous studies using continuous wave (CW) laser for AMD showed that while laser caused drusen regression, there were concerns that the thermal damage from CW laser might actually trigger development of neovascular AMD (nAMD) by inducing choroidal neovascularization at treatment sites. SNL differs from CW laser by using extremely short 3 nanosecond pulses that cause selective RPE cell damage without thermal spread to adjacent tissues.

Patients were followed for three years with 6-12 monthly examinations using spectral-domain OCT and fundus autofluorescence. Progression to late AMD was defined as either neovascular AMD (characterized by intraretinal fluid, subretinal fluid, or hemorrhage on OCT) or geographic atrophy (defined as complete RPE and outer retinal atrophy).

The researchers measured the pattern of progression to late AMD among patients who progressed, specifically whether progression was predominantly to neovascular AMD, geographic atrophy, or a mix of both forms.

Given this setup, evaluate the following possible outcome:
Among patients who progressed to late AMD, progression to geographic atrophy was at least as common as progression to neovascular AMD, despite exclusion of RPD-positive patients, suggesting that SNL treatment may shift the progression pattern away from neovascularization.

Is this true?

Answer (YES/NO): YES